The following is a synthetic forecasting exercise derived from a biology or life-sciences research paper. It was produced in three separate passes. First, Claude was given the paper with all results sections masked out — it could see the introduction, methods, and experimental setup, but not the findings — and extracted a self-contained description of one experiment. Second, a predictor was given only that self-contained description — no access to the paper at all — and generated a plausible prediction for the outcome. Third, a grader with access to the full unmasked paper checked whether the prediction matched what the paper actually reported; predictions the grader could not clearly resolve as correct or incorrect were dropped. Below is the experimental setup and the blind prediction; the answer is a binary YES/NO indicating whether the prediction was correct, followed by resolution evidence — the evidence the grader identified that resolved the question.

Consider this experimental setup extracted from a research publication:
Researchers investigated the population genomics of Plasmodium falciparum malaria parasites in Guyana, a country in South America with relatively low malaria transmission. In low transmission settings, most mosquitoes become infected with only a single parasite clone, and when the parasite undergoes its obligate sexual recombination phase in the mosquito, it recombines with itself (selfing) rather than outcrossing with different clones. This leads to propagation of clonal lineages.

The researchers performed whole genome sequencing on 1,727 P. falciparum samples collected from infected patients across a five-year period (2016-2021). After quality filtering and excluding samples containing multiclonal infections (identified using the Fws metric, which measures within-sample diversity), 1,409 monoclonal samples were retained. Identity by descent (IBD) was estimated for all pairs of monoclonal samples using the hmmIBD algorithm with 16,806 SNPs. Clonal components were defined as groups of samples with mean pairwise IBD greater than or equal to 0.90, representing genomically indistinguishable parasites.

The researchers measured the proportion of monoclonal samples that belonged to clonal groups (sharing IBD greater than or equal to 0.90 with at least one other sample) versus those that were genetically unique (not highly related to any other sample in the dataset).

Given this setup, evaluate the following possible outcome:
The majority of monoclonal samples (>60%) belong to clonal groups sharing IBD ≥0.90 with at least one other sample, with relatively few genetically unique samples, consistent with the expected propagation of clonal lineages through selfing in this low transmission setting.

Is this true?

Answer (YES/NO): YES